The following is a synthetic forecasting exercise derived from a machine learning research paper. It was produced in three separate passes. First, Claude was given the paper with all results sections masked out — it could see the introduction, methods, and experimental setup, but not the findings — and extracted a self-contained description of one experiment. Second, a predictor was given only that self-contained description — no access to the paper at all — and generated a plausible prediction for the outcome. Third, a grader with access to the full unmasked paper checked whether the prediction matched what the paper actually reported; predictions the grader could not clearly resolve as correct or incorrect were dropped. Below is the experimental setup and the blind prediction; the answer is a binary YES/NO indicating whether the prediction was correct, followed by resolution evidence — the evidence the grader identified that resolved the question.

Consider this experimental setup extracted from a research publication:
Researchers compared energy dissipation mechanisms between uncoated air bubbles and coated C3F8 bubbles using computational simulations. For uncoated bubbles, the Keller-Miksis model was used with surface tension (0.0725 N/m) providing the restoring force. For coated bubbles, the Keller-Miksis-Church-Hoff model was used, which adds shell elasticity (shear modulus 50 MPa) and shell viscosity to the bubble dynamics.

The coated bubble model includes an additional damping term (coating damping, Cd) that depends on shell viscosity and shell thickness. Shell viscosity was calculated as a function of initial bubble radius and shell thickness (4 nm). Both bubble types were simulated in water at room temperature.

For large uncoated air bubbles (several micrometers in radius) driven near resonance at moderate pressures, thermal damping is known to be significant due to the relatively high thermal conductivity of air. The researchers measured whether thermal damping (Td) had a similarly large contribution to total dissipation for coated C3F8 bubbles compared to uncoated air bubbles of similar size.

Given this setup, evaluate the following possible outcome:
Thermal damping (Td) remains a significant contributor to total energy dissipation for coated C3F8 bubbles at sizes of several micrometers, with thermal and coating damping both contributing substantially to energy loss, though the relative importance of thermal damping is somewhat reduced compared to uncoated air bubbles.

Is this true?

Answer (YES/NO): NO